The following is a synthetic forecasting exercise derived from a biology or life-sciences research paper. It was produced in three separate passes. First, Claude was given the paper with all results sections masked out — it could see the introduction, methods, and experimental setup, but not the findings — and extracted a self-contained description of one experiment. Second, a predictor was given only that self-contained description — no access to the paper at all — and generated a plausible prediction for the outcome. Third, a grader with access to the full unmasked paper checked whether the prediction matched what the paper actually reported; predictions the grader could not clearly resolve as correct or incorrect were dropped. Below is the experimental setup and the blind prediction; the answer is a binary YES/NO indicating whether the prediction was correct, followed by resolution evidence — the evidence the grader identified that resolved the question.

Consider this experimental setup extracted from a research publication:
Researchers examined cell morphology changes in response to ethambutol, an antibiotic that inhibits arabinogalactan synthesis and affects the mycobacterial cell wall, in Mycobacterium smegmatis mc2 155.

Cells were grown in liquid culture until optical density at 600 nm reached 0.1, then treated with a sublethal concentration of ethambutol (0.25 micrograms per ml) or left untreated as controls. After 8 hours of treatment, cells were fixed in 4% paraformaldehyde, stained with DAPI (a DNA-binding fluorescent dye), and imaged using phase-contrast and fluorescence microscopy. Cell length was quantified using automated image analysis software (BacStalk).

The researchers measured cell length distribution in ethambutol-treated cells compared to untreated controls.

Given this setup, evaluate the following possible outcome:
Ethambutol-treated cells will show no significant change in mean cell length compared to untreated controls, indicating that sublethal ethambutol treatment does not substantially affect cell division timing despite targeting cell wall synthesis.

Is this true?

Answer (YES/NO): NO